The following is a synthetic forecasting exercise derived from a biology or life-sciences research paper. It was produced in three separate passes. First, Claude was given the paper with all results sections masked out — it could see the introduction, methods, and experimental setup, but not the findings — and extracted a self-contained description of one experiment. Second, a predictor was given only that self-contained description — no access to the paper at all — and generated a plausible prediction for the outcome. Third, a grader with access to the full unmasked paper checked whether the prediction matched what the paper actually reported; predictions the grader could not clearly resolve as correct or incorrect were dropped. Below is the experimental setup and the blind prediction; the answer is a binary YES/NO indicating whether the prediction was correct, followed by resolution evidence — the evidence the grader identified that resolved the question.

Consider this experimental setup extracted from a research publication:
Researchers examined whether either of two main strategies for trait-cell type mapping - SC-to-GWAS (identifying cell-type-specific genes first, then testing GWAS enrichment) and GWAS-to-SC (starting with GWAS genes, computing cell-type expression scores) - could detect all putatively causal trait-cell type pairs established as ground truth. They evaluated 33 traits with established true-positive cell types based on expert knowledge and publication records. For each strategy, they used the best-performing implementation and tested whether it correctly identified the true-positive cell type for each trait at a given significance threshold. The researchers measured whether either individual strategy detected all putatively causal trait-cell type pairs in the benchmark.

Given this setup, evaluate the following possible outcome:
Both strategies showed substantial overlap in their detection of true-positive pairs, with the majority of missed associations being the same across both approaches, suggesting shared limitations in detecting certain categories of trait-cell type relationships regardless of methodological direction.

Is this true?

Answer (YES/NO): NO